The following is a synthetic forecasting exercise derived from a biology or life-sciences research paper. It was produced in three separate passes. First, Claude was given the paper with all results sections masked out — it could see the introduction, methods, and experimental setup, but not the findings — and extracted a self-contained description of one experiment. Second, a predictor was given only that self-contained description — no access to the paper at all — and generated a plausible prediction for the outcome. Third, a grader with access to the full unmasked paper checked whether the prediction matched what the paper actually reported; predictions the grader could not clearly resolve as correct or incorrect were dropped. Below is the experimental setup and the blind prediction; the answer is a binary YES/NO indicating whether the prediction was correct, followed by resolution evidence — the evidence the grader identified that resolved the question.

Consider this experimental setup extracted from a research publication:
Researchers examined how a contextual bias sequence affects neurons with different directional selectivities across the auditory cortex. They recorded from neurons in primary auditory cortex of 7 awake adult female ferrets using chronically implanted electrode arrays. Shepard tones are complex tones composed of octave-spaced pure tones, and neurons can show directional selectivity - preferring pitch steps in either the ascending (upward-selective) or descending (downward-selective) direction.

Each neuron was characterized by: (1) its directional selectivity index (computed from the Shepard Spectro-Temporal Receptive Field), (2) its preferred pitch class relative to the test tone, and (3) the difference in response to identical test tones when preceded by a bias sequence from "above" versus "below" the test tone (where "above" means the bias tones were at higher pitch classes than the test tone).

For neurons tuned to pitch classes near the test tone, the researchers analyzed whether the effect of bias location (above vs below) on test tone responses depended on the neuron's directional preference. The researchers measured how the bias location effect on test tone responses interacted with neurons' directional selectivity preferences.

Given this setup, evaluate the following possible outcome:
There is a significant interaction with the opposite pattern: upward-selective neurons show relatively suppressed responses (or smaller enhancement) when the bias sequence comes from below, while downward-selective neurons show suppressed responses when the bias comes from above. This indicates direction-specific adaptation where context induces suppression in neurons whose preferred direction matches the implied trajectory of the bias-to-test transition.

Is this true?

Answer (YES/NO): NO